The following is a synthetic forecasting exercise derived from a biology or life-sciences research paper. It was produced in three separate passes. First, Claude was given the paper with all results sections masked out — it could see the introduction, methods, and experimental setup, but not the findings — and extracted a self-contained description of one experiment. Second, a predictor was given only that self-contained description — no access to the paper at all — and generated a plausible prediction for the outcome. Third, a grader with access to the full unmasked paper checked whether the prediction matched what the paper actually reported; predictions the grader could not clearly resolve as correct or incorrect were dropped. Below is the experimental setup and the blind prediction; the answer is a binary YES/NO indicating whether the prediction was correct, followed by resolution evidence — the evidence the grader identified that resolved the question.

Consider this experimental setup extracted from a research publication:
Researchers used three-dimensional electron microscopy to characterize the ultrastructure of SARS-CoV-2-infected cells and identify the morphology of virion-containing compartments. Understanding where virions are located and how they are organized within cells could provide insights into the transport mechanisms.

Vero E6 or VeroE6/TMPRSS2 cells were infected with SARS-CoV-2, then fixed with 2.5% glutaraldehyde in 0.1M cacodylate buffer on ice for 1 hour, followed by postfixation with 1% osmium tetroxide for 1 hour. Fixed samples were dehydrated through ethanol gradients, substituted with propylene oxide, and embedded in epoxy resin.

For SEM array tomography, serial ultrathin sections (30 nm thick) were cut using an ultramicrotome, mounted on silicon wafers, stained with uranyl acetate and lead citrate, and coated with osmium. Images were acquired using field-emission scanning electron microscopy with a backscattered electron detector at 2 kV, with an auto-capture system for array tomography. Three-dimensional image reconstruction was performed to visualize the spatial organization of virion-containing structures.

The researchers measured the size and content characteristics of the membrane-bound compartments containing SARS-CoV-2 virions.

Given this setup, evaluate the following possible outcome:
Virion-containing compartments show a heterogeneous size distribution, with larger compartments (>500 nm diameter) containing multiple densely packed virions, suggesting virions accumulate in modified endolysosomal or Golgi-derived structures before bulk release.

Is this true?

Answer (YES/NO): NO